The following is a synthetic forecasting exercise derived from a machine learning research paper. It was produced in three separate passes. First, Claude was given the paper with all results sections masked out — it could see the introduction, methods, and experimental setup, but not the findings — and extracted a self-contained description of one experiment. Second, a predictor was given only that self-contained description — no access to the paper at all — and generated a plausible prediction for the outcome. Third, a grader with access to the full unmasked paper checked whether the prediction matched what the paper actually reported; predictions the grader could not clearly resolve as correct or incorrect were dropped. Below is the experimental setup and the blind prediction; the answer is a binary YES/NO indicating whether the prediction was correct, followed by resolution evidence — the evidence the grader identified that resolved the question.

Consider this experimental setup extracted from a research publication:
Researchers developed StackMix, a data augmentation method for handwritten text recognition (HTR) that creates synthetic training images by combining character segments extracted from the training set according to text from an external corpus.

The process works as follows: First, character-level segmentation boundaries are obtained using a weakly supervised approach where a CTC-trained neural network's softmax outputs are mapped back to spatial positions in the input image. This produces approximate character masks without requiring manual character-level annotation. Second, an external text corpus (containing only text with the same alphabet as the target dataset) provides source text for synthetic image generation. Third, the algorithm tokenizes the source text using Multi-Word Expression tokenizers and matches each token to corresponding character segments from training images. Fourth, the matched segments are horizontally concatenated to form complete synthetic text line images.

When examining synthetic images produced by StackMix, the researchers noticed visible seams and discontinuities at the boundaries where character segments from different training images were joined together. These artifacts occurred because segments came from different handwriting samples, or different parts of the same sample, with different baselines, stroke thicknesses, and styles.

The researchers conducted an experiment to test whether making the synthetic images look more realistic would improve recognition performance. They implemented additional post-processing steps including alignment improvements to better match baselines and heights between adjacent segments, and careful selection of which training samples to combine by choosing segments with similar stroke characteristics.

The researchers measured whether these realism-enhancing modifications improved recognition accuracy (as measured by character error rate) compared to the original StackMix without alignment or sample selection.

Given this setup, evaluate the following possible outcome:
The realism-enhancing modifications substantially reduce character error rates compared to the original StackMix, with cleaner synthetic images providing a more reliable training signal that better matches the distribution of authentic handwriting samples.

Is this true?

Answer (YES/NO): NO